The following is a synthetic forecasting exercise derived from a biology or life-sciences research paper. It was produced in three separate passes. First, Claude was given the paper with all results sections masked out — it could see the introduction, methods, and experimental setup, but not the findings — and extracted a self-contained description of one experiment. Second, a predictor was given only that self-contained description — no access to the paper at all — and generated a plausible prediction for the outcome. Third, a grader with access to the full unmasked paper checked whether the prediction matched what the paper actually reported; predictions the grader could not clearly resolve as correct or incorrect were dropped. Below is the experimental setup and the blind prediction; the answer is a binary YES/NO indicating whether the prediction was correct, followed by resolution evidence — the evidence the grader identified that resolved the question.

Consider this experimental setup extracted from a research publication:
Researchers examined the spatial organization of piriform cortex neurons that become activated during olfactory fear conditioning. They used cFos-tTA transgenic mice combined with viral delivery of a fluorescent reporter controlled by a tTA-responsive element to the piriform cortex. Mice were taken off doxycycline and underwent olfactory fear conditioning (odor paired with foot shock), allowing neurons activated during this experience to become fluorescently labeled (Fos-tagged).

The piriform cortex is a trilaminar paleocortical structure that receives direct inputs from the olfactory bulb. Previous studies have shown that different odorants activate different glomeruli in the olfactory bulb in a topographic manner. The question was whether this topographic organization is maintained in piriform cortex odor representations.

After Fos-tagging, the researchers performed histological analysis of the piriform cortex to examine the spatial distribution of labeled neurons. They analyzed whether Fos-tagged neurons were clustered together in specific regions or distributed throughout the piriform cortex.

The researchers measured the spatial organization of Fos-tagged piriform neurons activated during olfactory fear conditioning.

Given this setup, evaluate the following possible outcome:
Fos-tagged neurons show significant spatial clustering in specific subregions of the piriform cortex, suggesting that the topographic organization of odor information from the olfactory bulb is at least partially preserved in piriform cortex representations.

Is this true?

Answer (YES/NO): NO